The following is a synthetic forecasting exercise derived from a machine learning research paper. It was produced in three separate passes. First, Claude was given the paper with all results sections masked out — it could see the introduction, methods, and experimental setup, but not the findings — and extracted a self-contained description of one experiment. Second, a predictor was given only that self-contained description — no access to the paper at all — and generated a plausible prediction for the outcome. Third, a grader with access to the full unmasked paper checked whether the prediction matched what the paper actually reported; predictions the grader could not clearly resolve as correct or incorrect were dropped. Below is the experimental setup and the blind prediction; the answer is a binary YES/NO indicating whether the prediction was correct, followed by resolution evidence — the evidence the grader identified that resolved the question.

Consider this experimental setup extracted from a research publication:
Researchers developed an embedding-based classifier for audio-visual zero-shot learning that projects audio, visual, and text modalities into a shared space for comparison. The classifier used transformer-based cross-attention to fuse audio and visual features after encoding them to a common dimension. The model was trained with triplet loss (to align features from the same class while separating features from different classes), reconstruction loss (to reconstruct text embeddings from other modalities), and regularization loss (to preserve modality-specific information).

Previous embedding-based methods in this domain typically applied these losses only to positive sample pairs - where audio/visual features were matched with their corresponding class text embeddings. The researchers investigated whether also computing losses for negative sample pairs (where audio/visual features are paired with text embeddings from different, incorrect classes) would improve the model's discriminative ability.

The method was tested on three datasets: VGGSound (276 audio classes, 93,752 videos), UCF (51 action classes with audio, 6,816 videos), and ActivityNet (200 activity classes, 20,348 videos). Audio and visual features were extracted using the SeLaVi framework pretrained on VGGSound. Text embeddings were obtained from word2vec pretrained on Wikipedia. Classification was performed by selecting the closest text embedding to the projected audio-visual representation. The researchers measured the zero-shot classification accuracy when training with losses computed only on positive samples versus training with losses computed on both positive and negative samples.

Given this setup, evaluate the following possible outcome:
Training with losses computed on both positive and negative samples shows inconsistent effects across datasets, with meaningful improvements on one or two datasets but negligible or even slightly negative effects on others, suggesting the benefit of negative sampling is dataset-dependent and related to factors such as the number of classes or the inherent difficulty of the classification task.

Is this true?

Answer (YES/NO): NO